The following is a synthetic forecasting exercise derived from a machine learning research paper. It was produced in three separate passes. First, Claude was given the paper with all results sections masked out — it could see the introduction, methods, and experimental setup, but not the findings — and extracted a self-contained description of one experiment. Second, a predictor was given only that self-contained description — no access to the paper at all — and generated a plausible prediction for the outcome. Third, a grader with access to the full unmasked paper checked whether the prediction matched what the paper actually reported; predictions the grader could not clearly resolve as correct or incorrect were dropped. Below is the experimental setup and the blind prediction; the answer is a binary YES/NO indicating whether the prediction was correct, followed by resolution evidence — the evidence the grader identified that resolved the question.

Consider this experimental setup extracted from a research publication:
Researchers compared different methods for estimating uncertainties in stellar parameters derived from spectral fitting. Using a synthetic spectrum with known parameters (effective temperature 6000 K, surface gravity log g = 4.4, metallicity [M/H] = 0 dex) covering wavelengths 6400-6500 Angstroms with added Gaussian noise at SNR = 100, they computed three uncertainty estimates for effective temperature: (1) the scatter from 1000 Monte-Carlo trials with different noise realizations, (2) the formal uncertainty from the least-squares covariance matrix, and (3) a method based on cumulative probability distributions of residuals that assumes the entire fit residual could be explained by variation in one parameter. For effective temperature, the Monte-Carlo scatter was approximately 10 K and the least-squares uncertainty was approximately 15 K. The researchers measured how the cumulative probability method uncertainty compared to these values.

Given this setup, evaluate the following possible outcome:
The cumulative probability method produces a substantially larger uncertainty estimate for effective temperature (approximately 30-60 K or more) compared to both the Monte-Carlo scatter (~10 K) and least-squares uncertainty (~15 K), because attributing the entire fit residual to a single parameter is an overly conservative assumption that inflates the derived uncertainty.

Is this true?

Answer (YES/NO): YES